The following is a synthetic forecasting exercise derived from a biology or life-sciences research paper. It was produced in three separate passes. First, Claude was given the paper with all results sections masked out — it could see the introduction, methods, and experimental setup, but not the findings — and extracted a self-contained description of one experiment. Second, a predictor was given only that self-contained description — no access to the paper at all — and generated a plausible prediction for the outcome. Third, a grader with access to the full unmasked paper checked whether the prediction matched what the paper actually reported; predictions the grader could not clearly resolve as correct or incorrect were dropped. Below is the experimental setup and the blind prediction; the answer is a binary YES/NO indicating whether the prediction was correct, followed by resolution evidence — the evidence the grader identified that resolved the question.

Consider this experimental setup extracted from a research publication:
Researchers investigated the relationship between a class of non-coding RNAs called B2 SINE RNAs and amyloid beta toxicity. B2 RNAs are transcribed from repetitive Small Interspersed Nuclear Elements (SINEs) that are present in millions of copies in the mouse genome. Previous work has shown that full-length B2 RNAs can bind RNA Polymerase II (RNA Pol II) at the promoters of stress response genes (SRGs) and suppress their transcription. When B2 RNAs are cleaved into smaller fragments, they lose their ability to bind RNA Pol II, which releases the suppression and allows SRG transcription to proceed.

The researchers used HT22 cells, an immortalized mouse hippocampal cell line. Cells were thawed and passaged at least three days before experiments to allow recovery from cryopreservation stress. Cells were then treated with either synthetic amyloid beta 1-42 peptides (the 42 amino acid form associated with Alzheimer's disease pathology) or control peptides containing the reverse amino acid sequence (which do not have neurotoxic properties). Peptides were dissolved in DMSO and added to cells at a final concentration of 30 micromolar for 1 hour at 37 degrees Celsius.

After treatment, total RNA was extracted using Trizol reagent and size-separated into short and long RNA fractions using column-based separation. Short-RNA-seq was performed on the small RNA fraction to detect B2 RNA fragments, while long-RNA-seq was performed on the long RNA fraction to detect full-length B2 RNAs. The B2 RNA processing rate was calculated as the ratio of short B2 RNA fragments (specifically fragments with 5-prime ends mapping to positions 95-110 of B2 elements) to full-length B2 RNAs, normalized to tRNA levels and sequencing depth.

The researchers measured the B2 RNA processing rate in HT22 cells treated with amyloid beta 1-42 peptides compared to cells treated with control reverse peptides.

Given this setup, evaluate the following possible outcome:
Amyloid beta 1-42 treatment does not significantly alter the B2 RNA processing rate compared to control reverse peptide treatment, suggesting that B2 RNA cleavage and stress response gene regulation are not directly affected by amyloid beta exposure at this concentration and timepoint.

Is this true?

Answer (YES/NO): NO